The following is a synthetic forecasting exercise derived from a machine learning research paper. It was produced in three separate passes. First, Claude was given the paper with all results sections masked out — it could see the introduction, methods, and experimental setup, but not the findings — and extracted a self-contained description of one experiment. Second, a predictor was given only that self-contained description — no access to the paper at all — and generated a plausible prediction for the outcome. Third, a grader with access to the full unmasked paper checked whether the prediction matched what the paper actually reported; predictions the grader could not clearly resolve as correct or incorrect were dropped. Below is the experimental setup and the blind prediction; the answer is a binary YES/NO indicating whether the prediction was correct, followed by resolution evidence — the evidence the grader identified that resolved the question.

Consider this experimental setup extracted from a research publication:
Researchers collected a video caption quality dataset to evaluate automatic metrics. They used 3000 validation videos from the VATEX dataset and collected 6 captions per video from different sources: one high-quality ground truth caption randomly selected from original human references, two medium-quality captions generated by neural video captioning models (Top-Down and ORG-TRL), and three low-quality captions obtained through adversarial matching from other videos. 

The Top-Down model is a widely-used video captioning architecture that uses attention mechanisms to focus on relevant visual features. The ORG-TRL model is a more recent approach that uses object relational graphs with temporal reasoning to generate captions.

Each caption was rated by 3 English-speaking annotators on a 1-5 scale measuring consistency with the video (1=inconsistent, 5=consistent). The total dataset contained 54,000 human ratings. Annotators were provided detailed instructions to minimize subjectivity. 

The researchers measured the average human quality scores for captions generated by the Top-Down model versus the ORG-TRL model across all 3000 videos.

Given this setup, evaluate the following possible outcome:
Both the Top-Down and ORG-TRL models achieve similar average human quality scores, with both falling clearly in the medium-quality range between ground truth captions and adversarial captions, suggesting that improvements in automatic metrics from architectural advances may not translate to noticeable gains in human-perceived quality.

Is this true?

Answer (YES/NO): NO